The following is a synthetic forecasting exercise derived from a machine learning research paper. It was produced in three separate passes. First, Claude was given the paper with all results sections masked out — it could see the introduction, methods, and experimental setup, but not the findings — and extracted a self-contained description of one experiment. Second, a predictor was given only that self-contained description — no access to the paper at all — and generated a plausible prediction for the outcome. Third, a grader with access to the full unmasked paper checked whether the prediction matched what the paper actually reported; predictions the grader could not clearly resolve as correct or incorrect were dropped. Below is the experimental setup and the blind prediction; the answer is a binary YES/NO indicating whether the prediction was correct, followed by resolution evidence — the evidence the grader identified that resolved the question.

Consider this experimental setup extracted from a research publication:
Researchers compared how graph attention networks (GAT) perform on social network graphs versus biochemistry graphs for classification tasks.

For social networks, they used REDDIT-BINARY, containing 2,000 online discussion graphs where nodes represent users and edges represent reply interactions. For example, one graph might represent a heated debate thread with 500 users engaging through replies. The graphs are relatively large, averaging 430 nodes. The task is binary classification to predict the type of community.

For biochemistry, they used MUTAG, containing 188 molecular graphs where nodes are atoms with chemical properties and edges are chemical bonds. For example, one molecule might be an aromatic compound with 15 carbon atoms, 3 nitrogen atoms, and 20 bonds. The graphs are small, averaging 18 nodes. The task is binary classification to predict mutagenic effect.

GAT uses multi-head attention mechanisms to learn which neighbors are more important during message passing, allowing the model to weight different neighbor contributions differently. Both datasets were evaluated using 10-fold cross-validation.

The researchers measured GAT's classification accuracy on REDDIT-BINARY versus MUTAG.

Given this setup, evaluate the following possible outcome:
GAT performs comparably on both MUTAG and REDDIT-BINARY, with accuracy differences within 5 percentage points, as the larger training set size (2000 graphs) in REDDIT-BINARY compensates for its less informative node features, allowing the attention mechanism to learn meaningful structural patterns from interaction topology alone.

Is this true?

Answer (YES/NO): YES